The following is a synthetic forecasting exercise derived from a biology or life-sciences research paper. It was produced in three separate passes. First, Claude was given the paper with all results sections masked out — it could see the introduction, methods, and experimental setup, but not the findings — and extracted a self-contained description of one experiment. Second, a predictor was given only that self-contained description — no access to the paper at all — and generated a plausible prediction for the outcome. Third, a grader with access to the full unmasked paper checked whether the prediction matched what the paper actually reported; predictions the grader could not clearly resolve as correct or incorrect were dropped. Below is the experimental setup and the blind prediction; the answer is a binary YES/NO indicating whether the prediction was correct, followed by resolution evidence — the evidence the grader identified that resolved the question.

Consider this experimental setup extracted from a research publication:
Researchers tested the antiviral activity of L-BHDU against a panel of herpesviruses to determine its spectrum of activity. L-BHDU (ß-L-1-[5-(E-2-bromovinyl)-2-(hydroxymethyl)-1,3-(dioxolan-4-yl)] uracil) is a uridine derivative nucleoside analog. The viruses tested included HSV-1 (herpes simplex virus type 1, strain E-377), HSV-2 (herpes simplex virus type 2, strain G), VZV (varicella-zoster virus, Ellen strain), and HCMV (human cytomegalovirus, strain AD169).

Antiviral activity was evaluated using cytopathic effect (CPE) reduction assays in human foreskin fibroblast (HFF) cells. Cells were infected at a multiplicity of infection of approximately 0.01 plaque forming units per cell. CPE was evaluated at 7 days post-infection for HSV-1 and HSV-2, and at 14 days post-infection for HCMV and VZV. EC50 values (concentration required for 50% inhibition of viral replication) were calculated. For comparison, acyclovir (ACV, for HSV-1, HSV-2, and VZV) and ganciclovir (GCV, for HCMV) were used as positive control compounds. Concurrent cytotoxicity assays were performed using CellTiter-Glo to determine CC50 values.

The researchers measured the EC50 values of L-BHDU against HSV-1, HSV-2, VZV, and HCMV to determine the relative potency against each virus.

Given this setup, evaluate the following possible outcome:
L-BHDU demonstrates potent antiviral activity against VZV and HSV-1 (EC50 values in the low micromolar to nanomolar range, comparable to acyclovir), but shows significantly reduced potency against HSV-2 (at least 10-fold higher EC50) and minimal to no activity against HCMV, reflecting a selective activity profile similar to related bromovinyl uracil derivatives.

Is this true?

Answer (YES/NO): YES